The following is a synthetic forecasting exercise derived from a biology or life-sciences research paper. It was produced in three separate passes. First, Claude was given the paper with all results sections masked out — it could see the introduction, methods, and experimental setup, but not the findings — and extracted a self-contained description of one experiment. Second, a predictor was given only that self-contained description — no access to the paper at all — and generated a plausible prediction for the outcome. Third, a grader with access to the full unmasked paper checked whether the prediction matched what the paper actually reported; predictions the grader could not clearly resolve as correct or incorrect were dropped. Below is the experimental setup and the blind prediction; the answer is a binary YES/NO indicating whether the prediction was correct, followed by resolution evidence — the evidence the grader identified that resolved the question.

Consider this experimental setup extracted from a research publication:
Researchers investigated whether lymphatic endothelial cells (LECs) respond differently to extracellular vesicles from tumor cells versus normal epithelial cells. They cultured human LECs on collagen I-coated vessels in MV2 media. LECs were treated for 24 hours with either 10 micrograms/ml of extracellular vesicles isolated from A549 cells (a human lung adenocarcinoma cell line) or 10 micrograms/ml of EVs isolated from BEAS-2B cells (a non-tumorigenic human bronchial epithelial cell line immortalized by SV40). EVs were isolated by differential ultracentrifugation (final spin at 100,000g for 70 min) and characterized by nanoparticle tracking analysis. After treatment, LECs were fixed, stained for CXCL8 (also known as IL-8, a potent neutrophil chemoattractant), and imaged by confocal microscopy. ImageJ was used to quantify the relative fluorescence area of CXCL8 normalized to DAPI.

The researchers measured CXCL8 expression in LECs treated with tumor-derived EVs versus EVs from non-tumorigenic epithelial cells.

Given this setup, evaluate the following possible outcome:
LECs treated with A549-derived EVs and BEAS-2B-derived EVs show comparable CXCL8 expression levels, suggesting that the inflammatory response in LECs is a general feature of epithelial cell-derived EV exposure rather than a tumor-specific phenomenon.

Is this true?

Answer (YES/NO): NO